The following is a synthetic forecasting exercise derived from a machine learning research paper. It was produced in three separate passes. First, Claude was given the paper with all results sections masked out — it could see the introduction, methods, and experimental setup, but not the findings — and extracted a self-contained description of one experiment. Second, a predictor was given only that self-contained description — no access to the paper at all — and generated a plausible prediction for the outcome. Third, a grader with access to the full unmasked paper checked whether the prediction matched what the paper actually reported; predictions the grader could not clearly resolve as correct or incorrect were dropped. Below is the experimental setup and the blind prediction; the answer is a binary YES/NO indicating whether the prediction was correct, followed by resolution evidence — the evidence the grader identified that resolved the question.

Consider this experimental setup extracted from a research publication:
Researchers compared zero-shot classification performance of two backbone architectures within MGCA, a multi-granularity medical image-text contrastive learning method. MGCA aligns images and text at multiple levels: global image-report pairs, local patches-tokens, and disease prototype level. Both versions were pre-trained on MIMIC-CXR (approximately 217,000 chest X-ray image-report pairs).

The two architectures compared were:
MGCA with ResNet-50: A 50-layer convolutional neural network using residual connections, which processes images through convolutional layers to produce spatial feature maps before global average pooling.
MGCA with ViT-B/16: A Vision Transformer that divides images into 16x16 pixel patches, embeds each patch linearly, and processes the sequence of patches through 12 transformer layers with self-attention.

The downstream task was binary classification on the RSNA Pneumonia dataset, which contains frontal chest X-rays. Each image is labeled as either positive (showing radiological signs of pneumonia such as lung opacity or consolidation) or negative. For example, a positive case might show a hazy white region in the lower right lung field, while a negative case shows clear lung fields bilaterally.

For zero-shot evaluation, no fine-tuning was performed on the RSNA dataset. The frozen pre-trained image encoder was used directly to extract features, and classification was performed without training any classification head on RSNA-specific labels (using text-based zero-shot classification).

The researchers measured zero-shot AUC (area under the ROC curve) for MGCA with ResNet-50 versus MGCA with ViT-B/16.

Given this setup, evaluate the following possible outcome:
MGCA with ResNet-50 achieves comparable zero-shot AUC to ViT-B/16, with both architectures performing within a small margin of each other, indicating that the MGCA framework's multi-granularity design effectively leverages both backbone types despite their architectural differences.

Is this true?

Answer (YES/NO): YES